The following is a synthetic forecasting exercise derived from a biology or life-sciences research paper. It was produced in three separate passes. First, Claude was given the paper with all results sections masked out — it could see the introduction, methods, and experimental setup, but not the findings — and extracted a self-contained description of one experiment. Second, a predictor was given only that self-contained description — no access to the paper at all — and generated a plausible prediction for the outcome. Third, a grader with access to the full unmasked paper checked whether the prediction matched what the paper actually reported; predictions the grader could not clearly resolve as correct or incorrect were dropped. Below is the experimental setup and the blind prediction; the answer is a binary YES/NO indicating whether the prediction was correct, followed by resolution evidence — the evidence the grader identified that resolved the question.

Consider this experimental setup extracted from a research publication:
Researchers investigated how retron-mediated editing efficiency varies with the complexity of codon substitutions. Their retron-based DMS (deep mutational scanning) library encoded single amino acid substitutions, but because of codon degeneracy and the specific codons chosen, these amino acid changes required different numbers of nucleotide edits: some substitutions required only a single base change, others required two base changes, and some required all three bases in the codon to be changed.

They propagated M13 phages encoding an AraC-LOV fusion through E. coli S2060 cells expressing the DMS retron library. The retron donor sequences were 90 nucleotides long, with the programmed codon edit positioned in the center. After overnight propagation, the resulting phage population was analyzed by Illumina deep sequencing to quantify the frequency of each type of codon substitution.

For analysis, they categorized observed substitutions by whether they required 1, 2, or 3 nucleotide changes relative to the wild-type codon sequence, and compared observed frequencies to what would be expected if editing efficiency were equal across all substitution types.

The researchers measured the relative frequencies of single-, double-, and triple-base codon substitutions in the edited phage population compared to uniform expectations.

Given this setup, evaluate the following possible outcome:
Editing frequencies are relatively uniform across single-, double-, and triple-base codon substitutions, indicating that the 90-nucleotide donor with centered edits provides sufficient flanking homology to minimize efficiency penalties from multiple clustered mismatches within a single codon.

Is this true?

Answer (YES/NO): NO